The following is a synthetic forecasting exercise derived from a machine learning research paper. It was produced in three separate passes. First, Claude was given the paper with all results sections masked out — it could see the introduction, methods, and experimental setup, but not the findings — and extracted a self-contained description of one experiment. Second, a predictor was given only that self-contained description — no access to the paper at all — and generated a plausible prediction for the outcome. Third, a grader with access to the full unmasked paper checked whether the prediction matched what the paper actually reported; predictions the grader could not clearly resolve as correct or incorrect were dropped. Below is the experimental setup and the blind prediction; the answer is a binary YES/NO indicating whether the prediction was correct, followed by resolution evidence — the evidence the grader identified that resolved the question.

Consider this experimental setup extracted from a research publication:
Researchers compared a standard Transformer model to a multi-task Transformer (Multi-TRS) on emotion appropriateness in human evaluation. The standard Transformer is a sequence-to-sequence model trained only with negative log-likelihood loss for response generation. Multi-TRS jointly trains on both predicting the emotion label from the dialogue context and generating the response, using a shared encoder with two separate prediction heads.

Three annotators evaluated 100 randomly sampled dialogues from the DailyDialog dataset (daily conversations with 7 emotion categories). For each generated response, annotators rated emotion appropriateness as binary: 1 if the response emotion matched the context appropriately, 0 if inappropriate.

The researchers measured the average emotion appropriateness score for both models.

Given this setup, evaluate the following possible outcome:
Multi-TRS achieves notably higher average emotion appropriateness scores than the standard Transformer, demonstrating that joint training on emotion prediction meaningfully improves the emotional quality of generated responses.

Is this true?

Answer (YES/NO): YES